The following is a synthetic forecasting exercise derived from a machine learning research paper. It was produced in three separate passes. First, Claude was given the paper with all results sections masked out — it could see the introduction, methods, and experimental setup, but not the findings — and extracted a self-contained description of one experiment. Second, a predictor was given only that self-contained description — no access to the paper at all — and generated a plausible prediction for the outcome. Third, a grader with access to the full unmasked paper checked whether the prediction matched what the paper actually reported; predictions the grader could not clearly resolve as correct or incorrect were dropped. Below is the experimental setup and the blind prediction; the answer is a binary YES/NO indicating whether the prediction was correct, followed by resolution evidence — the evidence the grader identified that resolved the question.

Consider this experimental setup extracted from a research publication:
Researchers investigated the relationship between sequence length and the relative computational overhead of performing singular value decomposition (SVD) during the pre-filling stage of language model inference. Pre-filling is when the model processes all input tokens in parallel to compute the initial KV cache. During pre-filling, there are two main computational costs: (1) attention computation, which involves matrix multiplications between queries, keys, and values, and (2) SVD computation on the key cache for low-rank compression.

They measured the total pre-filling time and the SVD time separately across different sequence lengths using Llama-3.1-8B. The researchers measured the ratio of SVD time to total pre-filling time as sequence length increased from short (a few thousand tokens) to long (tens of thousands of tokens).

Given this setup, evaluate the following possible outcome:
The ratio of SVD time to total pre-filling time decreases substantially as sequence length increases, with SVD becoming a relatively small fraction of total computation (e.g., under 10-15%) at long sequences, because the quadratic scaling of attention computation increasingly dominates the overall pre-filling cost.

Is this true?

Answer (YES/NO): YES